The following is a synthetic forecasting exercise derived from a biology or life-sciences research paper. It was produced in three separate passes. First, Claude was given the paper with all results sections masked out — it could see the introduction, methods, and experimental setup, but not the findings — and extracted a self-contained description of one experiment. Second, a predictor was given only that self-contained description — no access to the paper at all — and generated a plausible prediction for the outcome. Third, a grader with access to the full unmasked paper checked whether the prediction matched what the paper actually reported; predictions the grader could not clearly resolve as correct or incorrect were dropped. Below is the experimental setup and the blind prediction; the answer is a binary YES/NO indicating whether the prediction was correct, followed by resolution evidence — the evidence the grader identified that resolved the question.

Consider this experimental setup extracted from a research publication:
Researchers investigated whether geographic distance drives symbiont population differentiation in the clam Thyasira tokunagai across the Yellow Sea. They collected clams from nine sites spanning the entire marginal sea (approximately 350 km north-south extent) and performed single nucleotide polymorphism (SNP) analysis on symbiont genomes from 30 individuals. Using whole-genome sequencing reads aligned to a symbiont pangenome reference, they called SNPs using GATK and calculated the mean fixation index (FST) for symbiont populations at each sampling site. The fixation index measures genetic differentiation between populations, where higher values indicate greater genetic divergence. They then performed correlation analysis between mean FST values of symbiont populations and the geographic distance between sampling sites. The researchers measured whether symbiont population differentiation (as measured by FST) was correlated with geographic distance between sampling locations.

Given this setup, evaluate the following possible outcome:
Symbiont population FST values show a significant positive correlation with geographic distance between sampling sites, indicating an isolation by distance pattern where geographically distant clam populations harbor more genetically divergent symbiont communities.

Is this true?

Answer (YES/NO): NO